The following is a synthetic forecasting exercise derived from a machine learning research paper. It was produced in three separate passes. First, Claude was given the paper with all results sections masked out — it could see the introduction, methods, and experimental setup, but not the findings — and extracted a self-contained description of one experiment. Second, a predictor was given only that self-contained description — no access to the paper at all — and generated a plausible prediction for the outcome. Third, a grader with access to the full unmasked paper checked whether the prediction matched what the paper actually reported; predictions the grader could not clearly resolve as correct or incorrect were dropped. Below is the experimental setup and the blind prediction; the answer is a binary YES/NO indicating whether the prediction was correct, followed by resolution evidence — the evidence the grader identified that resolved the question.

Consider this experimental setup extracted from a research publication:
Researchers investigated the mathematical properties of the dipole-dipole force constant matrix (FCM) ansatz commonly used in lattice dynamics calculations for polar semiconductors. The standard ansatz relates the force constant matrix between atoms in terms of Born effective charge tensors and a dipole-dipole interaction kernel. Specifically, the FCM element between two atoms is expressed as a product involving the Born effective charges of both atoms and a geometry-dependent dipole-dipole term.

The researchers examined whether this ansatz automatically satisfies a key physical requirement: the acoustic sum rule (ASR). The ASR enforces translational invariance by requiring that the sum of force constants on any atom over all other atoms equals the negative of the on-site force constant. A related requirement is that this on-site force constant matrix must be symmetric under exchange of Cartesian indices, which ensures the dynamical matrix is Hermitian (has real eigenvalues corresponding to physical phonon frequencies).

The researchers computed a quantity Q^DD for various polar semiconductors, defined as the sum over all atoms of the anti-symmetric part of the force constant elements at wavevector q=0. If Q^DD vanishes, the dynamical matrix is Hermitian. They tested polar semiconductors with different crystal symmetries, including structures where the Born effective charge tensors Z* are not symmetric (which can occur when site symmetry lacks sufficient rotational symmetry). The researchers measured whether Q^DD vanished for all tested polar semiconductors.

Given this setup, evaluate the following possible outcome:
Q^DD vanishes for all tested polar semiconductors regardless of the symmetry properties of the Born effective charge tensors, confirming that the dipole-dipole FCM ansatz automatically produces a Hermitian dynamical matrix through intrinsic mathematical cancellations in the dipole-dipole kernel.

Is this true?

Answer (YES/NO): NO